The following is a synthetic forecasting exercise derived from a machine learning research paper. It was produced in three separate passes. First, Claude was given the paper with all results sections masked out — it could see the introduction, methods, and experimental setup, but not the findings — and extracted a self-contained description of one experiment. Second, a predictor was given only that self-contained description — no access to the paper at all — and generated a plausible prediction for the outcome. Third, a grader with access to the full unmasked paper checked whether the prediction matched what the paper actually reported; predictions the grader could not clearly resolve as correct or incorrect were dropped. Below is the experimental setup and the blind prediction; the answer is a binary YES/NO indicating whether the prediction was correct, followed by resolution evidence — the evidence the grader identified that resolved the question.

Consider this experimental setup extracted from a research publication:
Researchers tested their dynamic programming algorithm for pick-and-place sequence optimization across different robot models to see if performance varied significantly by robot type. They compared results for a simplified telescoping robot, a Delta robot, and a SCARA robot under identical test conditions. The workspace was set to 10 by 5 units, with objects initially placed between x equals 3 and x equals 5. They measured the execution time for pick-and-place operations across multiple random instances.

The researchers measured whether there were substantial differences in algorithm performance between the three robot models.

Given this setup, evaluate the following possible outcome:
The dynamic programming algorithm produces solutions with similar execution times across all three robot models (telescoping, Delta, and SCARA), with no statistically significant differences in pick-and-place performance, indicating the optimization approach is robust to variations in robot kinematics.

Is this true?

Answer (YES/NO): YES